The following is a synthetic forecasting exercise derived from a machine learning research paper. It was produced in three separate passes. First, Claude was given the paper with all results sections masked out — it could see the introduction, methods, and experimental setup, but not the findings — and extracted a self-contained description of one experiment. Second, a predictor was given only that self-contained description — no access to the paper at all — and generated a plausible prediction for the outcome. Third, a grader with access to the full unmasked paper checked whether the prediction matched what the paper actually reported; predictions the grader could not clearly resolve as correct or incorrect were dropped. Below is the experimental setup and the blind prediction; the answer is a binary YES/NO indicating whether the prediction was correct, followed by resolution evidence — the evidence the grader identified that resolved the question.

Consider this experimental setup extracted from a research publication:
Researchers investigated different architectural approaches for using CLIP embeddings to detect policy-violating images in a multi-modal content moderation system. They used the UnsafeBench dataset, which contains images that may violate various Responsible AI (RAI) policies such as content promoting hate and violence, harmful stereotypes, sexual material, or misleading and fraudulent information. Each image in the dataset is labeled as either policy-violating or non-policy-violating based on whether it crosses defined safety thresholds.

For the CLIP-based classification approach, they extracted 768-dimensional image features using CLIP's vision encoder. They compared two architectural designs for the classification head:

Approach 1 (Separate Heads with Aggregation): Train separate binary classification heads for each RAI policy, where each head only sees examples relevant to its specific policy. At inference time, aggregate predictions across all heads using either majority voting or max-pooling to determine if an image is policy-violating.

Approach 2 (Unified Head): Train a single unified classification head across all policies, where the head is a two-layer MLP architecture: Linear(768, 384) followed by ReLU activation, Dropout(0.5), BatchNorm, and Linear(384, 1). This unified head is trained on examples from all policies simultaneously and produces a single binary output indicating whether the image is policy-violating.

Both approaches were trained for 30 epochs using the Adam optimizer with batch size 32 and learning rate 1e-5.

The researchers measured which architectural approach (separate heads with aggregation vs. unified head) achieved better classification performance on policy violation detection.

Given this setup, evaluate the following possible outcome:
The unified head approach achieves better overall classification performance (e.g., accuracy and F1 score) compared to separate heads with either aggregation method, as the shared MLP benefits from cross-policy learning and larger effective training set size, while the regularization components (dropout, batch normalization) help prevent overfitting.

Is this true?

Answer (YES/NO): YES